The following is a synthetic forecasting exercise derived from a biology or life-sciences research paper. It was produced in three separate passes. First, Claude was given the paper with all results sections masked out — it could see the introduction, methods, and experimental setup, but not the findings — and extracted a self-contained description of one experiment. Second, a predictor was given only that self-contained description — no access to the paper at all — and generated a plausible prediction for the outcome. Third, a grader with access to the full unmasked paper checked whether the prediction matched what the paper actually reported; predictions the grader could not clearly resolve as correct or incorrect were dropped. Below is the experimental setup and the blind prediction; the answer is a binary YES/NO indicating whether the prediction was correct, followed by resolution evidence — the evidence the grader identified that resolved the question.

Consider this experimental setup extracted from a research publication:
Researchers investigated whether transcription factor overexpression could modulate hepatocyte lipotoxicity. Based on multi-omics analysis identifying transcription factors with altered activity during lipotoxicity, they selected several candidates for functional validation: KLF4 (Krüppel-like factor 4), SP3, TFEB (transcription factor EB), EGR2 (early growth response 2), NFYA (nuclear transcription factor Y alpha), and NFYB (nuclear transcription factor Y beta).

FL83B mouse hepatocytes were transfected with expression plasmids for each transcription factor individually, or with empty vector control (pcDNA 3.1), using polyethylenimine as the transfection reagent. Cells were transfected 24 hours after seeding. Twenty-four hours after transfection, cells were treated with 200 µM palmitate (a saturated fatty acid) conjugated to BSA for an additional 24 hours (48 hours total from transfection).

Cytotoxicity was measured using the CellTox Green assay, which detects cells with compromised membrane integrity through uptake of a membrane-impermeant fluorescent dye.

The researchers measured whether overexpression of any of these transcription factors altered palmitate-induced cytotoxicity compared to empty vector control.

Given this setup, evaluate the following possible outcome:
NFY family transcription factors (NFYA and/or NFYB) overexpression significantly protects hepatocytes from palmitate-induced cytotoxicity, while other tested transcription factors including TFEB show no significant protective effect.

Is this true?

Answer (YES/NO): NO